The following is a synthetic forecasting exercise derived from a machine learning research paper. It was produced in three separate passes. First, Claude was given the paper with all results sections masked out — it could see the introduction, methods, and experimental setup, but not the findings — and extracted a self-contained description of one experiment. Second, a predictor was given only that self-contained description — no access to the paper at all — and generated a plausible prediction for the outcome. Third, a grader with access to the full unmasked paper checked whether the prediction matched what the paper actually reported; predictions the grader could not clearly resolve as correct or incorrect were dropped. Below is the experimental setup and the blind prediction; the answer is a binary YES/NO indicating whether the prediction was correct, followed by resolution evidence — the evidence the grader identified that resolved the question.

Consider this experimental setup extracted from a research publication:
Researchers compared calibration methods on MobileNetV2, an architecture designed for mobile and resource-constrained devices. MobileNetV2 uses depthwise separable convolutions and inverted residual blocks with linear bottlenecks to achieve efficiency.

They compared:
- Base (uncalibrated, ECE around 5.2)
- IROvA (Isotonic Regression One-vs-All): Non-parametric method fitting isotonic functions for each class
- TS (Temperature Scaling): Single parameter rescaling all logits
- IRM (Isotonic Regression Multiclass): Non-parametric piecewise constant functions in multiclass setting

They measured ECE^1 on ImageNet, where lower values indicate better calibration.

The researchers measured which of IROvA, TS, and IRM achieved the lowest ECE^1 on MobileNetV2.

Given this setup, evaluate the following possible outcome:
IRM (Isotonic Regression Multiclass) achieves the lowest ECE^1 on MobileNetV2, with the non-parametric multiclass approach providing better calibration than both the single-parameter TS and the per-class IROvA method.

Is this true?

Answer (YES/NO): YES